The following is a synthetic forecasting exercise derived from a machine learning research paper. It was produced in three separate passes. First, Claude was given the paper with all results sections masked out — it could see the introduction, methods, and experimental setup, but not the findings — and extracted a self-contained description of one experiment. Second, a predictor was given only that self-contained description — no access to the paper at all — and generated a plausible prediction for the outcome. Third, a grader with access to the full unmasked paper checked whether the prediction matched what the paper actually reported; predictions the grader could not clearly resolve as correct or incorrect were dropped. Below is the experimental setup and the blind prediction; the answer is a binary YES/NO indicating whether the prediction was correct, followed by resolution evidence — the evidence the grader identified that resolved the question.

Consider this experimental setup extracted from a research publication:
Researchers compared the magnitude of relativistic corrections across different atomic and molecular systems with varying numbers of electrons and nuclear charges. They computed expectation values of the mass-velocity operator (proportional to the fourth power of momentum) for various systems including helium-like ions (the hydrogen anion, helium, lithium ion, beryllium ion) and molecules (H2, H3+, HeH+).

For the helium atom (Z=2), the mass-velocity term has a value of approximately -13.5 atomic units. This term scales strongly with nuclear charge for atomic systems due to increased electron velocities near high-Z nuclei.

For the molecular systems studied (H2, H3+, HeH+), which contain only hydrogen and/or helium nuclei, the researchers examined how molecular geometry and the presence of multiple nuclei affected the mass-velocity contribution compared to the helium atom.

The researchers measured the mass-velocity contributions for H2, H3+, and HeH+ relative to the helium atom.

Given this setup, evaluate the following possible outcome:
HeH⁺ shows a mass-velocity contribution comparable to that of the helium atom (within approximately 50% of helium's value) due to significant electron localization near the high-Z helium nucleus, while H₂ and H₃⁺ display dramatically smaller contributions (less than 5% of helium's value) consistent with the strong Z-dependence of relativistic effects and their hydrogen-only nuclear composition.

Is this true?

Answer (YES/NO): NO